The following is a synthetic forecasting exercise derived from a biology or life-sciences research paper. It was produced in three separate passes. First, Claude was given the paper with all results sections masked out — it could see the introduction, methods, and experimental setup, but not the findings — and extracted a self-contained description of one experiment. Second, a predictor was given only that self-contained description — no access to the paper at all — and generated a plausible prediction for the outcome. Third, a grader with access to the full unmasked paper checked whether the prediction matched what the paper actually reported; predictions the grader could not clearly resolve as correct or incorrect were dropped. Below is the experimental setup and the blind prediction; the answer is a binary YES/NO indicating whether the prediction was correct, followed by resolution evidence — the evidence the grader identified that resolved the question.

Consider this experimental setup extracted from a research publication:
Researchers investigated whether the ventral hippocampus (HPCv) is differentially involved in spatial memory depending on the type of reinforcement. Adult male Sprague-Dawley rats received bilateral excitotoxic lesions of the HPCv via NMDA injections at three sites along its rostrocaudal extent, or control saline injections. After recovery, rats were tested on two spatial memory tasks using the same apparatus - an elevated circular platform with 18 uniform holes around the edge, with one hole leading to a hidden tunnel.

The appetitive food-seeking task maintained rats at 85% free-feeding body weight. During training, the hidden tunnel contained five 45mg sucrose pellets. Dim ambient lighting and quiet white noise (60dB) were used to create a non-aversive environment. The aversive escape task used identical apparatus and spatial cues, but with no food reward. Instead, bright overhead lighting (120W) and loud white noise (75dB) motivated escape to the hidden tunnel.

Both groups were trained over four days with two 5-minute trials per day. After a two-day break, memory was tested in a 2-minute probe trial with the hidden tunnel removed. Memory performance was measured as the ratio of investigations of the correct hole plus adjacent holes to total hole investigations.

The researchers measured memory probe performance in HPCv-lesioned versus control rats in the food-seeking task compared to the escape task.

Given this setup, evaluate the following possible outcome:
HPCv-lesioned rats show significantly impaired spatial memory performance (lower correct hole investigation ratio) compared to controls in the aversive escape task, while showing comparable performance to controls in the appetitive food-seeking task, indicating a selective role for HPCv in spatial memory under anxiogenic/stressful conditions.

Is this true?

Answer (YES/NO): NO